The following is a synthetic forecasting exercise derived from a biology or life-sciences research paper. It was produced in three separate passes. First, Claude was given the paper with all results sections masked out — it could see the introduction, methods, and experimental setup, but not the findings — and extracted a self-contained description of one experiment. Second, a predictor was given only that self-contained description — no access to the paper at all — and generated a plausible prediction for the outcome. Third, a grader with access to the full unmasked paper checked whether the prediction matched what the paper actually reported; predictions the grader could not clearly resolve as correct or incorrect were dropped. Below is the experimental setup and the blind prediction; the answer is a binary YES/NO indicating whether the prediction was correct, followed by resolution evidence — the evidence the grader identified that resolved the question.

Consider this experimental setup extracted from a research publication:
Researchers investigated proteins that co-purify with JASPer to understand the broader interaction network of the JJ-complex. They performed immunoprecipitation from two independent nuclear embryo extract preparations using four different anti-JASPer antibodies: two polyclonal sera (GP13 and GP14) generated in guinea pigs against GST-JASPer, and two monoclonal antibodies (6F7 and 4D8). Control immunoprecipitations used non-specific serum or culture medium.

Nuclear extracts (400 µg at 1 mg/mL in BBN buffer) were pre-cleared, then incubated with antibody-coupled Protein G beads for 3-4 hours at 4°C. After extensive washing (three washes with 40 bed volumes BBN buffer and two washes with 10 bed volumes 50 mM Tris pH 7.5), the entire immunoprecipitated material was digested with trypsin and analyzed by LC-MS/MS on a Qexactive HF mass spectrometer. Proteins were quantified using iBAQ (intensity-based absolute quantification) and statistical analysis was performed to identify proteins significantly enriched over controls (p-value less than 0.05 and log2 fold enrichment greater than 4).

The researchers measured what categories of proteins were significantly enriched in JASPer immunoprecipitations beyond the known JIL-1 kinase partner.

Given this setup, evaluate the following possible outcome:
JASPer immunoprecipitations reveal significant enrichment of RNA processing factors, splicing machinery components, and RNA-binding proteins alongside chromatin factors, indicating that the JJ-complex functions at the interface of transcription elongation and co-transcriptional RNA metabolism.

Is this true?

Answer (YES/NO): NO